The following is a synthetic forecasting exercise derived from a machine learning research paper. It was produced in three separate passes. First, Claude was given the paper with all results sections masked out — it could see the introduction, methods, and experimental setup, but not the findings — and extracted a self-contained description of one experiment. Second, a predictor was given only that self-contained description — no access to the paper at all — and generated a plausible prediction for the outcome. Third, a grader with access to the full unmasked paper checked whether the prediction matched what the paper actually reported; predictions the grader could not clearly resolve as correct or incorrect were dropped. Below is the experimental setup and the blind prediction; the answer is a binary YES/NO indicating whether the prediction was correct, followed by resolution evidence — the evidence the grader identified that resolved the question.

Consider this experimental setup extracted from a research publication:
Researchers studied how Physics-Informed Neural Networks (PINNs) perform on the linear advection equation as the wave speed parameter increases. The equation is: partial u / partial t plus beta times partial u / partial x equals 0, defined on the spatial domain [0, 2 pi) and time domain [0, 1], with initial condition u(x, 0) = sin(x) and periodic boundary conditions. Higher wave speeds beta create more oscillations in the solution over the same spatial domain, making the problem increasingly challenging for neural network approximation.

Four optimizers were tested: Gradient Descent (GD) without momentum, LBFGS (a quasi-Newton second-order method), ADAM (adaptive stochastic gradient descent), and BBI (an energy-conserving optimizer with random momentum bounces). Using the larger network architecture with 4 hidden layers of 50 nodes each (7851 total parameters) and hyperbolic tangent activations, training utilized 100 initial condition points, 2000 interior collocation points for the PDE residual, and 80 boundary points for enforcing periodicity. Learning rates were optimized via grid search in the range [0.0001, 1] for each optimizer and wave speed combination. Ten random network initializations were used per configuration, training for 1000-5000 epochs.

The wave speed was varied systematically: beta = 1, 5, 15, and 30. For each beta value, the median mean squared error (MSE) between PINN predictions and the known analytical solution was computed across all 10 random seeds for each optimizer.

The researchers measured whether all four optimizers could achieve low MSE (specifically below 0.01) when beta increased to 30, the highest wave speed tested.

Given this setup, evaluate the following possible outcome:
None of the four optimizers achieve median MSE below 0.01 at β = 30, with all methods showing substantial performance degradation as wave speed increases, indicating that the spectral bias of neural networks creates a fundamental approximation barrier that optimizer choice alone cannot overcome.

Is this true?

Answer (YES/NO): YES